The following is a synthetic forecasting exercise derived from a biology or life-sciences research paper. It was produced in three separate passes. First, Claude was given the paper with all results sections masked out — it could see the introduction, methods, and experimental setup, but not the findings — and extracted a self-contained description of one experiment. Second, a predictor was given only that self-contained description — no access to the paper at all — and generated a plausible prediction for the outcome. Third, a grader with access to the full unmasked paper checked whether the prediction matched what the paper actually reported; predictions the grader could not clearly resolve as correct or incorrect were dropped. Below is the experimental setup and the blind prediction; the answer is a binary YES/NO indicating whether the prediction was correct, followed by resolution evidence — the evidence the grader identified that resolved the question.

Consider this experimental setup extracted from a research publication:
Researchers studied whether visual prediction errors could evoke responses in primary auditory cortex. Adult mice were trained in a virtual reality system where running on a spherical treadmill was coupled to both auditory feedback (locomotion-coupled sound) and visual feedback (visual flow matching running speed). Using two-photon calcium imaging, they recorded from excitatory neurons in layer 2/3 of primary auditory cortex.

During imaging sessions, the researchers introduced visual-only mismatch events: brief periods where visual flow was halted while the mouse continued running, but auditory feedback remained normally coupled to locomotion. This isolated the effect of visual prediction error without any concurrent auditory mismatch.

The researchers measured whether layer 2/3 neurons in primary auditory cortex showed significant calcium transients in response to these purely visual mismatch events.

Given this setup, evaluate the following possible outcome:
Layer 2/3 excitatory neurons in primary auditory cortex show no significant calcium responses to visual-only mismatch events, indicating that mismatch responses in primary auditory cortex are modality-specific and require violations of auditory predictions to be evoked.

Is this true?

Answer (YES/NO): YES